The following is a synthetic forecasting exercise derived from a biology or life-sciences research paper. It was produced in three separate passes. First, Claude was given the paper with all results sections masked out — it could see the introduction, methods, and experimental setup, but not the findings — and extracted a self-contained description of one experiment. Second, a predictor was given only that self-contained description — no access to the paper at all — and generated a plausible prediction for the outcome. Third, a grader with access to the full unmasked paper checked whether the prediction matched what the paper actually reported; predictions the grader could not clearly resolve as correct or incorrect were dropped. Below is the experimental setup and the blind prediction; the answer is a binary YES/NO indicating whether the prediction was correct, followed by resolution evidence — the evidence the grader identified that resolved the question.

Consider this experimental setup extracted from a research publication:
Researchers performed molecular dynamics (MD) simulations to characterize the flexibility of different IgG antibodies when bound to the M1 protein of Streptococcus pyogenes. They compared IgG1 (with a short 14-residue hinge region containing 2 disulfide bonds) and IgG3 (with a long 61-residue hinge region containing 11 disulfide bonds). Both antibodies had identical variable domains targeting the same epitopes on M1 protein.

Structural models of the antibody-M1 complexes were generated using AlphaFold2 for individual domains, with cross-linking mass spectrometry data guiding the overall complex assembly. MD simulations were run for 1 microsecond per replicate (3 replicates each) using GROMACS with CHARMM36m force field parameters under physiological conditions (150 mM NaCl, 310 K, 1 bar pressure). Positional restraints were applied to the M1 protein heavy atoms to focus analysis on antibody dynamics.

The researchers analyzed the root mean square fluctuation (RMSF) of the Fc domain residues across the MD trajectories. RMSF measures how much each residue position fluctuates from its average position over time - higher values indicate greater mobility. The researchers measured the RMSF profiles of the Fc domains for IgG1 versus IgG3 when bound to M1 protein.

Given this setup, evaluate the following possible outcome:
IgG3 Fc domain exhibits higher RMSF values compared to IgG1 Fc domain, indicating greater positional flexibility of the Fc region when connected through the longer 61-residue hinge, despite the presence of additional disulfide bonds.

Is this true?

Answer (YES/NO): NO